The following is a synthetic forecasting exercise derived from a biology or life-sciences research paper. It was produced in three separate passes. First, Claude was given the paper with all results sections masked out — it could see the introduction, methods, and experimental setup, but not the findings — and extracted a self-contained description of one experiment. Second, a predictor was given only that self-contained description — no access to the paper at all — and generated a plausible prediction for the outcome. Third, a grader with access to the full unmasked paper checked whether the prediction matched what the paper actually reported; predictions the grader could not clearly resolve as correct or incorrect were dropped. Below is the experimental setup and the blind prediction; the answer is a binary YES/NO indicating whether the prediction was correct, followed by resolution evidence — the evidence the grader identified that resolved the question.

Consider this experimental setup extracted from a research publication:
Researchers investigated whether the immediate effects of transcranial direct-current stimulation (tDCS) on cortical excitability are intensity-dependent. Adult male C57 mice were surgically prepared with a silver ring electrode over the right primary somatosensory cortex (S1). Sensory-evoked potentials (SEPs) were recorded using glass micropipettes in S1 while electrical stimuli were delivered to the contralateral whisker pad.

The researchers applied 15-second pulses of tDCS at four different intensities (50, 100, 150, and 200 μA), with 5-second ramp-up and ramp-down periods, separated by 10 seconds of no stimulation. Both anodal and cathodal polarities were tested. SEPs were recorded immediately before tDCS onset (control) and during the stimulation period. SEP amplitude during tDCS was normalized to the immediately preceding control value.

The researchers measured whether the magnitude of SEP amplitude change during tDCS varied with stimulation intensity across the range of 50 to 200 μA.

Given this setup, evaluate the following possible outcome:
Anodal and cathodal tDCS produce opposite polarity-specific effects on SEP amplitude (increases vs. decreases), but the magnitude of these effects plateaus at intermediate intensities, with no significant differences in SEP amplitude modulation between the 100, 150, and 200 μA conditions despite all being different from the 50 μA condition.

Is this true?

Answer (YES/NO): NO